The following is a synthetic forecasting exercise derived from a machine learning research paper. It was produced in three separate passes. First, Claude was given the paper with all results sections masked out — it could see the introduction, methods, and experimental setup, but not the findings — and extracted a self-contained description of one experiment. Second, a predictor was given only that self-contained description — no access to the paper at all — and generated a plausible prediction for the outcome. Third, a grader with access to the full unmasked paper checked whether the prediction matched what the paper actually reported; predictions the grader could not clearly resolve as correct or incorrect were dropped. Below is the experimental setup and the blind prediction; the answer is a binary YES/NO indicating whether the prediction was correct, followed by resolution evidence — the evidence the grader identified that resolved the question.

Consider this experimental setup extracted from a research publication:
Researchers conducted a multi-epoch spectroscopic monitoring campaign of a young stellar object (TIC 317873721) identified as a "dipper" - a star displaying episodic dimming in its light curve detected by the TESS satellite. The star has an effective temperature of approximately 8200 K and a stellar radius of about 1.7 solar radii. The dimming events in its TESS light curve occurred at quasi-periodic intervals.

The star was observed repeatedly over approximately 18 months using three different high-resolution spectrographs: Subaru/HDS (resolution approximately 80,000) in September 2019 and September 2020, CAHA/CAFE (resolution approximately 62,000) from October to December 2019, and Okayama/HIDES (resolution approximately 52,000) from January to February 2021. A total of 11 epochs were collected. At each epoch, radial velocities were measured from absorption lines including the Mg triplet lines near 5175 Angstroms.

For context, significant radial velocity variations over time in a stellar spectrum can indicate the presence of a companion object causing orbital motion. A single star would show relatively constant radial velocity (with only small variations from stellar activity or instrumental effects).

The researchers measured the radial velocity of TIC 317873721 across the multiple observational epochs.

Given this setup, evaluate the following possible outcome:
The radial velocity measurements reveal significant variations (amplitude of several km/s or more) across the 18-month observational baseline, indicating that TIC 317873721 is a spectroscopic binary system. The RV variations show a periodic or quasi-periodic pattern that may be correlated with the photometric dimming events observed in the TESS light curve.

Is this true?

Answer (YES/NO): YES